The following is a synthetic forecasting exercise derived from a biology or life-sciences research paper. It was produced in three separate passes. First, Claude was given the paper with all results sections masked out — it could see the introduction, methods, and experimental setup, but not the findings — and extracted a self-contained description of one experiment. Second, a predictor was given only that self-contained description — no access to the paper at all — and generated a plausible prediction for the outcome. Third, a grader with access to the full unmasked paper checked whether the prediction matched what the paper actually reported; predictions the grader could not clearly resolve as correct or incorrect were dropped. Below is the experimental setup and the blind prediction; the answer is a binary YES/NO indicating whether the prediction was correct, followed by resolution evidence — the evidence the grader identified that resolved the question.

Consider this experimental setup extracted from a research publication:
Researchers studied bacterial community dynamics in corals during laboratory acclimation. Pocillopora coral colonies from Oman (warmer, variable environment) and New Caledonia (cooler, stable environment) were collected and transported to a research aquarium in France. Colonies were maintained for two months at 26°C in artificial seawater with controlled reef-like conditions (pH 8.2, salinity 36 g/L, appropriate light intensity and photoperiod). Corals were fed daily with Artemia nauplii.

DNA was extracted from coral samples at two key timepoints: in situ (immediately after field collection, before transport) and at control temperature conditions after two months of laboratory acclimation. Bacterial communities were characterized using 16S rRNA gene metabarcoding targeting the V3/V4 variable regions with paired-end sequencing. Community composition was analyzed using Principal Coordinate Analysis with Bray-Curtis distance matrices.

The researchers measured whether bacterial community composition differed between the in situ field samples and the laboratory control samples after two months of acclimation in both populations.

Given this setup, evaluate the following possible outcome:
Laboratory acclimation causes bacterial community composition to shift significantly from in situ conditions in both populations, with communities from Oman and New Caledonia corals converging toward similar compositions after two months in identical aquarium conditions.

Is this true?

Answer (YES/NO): NO